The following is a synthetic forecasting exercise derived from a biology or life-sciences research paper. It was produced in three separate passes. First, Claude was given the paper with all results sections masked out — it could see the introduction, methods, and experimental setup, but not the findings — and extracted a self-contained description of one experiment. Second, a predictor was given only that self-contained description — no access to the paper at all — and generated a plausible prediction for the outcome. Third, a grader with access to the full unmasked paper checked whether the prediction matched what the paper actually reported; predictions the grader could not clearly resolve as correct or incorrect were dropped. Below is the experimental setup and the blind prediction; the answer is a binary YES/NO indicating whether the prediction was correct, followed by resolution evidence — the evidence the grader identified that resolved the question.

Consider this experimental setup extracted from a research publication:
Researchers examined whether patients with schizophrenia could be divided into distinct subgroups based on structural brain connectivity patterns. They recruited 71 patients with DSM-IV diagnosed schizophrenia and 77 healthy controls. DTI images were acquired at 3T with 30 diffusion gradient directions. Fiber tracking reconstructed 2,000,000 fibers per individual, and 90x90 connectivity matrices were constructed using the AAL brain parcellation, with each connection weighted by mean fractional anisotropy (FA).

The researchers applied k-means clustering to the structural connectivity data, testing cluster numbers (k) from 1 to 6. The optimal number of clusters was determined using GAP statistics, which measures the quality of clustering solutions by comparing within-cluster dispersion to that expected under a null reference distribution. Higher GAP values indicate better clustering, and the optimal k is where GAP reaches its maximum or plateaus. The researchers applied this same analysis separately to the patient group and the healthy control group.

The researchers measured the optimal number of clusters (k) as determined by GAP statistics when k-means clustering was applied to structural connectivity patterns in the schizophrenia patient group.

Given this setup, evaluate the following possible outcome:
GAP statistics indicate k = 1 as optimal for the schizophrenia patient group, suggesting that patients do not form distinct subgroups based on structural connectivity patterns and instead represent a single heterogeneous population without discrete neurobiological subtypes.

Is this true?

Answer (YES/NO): YES